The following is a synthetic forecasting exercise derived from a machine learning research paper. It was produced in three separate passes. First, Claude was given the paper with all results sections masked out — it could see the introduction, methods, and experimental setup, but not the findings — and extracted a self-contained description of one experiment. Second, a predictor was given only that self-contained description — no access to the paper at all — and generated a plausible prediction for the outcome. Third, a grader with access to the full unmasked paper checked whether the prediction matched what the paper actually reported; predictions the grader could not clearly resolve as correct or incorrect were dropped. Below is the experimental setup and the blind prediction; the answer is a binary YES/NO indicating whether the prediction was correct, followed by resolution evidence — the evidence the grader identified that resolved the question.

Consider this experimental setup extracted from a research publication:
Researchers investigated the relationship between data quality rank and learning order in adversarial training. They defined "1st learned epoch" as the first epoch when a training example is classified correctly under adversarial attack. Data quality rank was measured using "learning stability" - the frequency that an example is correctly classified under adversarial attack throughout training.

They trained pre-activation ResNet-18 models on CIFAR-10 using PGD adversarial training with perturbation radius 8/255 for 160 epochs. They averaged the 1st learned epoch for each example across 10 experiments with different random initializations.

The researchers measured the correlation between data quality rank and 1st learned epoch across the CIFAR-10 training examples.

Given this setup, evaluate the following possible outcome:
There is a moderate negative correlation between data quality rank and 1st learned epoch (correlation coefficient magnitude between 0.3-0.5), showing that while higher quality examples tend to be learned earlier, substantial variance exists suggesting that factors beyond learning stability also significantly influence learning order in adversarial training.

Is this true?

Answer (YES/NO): NO